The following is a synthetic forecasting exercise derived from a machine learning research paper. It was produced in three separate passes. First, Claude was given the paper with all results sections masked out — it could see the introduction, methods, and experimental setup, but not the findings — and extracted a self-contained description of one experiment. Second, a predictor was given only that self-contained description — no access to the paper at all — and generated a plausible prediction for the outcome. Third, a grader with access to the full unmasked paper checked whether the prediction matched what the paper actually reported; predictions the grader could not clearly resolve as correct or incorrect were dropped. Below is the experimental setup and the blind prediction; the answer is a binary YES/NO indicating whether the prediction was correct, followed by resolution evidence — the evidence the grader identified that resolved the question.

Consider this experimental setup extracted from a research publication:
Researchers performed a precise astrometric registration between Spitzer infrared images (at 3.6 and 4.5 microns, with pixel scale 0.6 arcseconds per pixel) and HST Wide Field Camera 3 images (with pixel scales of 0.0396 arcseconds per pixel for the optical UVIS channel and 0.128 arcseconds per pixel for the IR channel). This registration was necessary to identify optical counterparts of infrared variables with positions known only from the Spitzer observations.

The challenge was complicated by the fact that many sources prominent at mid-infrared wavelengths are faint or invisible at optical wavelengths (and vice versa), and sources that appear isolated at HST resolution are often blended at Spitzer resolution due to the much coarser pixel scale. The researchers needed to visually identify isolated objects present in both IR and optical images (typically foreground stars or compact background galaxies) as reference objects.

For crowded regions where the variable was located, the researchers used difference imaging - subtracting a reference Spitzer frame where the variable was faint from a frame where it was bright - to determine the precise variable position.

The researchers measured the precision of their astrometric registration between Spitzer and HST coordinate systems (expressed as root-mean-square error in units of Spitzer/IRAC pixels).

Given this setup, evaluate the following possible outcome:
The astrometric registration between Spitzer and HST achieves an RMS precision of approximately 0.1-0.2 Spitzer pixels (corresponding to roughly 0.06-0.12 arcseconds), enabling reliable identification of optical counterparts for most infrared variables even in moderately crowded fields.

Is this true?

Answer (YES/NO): NO